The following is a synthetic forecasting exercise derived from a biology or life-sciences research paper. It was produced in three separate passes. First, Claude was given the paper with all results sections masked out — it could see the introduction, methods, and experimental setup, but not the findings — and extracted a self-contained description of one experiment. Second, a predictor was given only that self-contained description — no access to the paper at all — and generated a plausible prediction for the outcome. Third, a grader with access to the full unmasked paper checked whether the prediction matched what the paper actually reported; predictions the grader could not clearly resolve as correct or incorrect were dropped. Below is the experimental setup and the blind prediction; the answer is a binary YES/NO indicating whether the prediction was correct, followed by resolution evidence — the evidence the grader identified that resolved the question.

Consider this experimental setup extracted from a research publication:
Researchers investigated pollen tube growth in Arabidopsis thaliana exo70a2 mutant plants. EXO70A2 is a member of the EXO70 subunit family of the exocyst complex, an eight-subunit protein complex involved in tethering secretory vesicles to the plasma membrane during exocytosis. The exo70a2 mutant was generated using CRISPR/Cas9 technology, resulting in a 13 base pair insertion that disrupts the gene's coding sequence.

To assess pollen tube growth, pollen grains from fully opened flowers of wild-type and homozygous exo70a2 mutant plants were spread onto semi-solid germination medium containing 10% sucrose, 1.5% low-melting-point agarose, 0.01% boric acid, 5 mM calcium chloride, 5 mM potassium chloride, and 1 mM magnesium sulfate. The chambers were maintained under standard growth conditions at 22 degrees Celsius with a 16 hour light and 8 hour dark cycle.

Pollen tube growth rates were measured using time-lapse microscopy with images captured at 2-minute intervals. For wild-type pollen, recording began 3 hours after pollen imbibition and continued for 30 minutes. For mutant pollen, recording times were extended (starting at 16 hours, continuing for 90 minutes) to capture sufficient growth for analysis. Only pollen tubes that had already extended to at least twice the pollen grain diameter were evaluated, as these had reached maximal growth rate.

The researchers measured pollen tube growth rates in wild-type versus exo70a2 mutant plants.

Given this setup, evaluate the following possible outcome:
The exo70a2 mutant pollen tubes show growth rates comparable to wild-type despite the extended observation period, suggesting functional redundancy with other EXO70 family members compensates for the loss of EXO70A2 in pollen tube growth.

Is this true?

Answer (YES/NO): NO